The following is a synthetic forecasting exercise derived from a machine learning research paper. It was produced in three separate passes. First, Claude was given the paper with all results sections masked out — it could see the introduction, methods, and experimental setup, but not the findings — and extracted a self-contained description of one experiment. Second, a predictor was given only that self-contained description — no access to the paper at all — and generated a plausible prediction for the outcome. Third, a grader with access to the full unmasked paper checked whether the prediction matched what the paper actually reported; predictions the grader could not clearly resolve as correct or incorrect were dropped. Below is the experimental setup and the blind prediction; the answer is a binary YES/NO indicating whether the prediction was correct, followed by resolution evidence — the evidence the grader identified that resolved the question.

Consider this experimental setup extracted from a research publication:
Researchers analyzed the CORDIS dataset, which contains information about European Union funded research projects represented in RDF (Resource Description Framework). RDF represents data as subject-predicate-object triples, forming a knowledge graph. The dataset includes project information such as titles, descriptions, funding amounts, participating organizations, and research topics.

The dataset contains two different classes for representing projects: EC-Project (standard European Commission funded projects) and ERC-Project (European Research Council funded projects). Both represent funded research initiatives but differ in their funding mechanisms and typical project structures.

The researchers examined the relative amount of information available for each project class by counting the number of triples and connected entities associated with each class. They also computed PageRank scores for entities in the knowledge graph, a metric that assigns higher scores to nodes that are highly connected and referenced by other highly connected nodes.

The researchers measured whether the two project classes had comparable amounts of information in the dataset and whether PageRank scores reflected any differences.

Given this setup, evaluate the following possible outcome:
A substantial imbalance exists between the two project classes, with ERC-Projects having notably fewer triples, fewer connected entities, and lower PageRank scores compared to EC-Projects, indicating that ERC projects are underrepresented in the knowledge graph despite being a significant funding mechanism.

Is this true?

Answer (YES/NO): NO